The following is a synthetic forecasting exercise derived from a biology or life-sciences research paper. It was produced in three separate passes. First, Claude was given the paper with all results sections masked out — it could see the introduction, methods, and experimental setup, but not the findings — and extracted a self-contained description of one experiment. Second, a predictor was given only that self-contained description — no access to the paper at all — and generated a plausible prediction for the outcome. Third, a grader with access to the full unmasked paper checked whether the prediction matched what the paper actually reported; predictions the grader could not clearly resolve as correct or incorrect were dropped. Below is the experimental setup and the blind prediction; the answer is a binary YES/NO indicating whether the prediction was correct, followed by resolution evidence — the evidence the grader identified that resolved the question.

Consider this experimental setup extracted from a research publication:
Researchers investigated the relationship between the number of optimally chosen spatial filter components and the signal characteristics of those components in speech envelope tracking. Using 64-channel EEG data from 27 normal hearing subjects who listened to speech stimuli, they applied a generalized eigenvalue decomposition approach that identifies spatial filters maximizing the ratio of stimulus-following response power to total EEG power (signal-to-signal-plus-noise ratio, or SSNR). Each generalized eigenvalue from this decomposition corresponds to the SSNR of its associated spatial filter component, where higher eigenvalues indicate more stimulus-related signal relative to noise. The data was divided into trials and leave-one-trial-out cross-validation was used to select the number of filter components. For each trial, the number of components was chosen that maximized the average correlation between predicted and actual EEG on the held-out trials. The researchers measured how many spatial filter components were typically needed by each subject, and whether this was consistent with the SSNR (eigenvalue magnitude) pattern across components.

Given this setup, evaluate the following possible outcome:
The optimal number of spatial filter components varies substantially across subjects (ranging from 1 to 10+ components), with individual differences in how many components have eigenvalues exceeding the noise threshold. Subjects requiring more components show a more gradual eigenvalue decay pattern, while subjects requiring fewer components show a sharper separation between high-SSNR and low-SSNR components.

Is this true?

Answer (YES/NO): NO